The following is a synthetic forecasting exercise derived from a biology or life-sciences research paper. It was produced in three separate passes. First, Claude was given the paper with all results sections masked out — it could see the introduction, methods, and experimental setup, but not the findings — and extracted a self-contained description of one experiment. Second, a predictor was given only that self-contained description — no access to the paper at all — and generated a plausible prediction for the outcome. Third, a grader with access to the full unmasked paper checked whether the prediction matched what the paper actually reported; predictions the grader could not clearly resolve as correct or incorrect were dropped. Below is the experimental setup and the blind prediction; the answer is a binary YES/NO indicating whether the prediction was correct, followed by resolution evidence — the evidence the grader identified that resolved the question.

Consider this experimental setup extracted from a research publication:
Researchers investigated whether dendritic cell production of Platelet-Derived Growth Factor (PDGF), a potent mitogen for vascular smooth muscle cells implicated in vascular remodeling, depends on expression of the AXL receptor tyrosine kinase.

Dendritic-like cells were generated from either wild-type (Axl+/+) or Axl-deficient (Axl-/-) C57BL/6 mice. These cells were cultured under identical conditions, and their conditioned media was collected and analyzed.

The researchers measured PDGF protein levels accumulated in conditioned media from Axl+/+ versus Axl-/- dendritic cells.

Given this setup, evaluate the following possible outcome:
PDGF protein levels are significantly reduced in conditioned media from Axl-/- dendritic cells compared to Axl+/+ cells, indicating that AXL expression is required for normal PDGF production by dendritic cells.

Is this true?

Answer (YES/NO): YES